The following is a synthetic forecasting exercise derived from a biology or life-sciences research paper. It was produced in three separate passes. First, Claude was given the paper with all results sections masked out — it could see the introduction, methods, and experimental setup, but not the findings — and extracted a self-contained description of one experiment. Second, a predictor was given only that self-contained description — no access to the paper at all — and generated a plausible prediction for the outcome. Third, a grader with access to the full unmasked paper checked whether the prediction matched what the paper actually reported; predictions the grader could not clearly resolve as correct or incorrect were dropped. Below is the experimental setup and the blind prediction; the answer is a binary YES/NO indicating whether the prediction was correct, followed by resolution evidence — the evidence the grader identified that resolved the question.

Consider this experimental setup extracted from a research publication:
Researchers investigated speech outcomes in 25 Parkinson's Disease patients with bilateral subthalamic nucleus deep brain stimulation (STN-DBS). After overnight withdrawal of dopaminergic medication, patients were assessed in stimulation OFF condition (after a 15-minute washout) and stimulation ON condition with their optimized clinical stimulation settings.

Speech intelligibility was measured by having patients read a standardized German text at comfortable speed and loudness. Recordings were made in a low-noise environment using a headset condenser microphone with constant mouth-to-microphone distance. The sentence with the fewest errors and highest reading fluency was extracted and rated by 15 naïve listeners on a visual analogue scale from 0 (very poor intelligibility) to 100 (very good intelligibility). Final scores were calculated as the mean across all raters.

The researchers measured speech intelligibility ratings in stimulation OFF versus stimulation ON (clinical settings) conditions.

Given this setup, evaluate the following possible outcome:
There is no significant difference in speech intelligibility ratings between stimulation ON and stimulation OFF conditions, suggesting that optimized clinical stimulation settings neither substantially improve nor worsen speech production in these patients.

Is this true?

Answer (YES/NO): YES